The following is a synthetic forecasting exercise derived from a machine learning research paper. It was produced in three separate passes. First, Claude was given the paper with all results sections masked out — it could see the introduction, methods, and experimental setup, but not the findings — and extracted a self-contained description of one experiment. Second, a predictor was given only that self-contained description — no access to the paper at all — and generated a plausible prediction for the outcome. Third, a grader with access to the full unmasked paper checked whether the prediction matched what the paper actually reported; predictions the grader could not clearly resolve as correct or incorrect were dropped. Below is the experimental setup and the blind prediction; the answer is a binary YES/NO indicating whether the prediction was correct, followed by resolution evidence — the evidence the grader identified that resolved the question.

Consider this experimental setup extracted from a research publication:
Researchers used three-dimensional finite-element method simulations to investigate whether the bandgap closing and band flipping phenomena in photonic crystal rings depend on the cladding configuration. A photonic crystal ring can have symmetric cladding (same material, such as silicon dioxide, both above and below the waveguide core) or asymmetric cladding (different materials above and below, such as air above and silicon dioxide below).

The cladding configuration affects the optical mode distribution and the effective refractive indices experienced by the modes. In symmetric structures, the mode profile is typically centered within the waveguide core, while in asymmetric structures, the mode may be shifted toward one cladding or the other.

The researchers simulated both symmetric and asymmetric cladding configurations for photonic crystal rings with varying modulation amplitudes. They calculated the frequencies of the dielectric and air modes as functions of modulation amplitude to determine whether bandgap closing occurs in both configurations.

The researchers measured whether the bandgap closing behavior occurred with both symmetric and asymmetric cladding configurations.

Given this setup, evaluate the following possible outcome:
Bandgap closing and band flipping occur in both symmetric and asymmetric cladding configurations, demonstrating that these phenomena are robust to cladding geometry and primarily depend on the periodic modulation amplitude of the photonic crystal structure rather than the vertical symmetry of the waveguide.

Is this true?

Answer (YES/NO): YES